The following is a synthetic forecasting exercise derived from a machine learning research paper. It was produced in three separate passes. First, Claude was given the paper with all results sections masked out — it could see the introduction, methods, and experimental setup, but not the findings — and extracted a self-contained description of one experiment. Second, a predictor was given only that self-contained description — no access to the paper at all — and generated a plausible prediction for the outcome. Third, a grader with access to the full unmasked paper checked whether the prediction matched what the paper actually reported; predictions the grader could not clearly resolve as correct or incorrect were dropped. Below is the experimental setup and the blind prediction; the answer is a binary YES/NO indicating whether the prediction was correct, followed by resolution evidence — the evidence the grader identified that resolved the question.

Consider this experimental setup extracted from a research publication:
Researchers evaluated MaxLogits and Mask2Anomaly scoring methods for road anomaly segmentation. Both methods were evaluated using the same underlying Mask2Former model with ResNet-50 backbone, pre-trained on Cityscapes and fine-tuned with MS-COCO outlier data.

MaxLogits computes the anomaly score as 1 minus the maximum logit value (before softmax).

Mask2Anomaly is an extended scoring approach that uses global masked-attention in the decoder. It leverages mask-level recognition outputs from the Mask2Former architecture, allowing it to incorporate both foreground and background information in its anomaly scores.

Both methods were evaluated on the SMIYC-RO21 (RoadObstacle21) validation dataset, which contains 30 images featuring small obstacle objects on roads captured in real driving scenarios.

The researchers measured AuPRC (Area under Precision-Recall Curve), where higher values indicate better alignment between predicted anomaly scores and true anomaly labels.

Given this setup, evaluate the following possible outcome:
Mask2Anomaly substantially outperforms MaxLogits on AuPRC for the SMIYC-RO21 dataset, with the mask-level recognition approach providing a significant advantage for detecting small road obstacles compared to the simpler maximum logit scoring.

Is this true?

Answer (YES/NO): NO